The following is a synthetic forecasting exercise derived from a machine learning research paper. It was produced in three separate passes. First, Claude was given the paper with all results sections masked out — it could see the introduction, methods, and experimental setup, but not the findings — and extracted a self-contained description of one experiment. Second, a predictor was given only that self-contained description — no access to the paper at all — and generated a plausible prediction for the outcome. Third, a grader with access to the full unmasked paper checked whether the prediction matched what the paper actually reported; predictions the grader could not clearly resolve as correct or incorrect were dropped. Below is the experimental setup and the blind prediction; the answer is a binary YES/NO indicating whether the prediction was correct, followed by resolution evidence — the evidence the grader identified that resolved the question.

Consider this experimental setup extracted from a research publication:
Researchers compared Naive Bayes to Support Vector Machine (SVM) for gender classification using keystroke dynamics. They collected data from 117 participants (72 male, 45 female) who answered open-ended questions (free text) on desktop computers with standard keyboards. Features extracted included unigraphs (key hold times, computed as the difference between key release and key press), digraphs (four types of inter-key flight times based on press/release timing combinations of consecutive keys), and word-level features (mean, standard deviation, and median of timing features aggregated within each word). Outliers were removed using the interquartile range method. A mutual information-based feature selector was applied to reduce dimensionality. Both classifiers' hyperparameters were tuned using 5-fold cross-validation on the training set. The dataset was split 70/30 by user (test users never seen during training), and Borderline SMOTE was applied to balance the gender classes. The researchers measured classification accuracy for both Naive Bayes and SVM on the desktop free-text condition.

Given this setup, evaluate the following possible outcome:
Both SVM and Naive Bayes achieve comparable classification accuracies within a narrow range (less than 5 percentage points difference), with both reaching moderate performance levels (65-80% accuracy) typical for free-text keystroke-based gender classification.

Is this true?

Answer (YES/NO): NO